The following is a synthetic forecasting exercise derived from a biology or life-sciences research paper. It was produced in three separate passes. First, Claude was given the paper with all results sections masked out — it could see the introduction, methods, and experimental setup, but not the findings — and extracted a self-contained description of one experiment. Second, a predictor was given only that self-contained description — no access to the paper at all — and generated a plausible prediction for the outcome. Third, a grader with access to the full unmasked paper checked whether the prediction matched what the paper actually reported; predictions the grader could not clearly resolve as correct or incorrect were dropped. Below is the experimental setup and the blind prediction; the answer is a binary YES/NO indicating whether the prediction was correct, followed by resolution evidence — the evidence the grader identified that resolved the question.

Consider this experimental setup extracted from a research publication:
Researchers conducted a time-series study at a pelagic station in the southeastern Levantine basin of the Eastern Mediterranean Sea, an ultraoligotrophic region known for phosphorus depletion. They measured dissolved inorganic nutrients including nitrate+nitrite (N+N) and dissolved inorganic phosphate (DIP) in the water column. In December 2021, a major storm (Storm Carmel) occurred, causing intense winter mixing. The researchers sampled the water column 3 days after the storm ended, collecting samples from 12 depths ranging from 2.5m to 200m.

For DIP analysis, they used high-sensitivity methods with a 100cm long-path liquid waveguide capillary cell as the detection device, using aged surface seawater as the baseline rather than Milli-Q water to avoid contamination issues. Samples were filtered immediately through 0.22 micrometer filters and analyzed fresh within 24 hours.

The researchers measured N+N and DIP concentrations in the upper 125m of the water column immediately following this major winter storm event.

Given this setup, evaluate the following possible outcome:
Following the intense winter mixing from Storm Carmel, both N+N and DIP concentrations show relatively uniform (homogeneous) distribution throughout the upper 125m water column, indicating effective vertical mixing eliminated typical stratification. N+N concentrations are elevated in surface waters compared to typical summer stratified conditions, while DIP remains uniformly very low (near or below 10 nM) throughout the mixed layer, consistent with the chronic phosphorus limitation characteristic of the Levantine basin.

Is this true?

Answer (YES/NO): YES